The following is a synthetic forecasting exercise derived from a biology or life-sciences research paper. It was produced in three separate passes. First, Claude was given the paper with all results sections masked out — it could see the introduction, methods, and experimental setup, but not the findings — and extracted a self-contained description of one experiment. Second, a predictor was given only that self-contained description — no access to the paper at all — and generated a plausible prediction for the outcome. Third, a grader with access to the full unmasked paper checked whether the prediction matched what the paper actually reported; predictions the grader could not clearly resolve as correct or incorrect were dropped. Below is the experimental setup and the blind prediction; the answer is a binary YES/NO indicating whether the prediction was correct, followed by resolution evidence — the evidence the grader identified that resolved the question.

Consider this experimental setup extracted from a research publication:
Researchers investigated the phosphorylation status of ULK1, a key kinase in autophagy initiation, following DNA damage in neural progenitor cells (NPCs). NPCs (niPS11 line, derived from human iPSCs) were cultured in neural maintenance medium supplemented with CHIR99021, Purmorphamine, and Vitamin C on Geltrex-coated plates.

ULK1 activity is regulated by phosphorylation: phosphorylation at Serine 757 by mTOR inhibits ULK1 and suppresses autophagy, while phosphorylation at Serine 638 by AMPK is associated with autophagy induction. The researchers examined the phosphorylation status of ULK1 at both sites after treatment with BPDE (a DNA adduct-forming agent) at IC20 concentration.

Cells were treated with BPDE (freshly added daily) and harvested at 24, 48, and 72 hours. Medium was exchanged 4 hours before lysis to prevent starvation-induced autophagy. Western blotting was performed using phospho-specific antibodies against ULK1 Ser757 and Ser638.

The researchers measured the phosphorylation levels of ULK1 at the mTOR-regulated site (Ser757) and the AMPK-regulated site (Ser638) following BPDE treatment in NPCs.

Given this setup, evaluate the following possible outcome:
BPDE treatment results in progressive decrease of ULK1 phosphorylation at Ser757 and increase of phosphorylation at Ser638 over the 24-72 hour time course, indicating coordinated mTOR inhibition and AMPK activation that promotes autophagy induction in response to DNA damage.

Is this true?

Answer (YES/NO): NO